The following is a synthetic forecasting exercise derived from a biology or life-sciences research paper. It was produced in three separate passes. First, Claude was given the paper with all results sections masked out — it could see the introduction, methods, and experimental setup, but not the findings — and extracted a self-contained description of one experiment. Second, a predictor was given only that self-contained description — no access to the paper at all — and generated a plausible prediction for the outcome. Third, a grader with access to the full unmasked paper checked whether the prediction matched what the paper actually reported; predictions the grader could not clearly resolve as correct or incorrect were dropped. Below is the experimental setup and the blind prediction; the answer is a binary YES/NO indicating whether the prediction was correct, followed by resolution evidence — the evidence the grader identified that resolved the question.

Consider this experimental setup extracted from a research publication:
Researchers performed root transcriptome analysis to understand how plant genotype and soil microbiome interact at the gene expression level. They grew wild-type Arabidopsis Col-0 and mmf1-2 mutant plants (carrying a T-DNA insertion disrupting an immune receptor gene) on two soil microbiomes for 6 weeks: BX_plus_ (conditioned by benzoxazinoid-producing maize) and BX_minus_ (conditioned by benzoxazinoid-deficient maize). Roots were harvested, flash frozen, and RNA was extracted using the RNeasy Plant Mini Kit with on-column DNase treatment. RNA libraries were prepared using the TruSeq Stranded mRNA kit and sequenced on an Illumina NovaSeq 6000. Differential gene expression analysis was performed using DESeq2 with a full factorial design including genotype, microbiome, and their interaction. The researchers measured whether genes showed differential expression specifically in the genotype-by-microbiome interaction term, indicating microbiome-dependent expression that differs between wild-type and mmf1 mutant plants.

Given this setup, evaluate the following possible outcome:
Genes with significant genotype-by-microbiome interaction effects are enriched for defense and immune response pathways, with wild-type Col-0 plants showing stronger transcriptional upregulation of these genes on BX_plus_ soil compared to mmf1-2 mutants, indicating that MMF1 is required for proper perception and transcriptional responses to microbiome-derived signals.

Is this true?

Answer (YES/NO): YES